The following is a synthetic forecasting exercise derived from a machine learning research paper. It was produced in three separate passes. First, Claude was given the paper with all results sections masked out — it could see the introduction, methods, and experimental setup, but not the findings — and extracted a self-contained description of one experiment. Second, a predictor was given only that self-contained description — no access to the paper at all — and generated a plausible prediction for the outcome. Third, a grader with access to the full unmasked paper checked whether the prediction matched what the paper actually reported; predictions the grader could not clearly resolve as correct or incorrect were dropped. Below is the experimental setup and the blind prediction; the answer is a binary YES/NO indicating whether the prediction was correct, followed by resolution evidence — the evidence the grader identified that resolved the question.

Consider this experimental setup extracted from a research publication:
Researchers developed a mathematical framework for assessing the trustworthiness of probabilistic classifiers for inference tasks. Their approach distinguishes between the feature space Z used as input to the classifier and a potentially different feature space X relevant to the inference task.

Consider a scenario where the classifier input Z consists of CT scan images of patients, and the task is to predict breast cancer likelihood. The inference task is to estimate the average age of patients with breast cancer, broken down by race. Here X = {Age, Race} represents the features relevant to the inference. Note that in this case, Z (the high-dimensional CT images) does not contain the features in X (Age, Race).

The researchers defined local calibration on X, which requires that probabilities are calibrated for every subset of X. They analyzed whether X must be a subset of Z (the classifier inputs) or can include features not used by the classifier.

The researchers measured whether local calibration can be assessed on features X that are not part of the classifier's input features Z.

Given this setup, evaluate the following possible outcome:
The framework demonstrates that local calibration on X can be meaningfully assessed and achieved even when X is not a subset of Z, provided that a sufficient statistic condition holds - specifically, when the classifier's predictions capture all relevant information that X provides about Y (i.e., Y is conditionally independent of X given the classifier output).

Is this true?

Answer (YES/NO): NO